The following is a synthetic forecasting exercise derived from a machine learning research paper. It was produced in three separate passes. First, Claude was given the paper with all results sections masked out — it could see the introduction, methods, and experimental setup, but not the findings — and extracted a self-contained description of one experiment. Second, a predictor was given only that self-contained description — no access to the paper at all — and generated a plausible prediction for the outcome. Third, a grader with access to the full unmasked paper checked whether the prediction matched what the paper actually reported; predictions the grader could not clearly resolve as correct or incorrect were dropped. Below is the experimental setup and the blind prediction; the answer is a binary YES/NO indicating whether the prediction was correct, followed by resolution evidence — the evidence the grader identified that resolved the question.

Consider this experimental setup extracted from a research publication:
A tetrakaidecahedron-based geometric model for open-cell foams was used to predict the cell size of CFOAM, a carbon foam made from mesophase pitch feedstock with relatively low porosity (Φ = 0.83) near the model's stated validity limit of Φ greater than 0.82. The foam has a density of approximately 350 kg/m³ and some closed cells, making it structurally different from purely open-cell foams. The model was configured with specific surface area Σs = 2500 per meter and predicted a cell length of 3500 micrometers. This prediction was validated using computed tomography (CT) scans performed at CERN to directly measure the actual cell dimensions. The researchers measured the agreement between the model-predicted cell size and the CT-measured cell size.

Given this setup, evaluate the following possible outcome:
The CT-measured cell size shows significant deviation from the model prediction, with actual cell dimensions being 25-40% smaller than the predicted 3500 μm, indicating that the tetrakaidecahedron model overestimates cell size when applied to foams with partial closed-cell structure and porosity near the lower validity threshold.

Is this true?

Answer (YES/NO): NO